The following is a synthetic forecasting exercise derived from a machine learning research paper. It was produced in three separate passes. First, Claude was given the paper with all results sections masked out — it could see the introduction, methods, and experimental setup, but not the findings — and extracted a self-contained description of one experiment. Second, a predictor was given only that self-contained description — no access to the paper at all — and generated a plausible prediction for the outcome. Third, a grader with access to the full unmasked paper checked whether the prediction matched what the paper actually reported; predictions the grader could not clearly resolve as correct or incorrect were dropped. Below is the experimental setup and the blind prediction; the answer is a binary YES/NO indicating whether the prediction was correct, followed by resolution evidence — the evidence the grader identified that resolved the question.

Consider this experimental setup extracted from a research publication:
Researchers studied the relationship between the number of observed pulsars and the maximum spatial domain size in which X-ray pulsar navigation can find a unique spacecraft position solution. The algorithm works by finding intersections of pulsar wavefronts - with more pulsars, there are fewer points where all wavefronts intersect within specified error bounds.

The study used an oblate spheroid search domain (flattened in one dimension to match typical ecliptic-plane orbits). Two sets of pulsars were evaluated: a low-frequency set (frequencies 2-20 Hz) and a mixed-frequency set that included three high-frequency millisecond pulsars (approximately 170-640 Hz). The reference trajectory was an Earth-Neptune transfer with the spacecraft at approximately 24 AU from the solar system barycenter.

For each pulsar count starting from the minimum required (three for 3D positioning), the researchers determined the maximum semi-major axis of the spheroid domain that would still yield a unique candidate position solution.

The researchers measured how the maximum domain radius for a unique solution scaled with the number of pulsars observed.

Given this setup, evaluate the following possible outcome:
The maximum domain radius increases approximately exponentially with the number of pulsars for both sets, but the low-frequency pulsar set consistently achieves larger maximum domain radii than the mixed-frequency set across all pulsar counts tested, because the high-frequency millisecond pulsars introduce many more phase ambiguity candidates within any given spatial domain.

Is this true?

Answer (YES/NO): YES